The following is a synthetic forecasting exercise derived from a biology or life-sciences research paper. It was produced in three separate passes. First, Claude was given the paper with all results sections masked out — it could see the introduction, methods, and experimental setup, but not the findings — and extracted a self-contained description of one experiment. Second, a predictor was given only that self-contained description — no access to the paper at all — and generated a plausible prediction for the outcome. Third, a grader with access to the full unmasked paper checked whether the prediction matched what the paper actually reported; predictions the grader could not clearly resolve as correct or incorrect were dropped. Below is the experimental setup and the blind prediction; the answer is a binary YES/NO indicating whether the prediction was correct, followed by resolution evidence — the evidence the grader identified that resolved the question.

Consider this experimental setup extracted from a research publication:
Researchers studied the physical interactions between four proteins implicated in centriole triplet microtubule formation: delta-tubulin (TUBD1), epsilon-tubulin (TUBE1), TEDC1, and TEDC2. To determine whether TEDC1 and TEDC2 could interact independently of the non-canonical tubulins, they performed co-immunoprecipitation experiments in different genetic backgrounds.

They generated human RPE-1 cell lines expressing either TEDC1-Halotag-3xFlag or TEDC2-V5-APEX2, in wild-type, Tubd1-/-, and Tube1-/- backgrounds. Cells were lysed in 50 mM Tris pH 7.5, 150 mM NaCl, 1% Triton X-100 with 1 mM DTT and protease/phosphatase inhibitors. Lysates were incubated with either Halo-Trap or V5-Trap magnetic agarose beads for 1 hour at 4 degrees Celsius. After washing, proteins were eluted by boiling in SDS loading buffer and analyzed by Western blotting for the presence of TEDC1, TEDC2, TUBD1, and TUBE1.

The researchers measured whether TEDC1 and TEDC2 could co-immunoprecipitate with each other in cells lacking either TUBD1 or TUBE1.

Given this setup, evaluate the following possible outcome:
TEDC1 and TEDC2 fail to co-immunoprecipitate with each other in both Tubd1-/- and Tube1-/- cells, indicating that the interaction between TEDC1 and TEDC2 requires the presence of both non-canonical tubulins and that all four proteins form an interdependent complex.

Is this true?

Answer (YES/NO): NO